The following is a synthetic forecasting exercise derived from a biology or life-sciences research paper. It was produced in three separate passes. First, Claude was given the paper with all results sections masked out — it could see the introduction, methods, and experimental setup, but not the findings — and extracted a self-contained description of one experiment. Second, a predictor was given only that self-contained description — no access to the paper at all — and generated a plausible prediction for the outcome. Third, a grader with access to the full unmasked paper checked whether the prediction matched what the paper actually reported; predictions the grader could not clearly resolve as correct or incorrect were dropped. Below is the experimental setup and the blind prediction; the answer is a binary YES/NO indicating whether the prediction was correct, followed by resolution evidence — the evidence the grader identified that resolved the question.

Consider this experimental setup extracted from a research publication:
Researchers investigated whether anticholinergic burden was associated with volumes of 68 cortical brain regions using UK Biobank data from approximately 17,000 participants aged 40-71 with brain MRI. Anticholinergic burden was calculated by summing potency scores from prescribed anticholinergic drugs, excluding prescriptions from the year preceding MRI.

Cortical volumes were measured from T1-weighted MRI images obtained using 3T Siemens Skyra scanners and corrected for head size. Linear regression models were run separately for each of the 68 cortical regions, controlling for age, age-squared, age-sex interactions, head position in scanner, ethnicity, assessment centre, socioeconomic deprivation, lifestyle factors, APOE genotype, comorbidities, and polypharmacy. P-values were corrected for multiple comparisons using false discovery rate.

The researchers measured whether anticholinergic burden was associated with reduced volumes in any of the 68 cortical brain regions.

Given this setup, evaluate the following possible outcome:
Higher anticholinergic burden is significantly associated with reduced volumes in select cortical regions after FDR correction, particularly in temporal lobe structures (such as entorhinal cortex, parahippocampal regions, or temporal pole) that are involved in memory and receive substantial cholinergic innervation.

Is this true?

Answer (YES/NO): NO